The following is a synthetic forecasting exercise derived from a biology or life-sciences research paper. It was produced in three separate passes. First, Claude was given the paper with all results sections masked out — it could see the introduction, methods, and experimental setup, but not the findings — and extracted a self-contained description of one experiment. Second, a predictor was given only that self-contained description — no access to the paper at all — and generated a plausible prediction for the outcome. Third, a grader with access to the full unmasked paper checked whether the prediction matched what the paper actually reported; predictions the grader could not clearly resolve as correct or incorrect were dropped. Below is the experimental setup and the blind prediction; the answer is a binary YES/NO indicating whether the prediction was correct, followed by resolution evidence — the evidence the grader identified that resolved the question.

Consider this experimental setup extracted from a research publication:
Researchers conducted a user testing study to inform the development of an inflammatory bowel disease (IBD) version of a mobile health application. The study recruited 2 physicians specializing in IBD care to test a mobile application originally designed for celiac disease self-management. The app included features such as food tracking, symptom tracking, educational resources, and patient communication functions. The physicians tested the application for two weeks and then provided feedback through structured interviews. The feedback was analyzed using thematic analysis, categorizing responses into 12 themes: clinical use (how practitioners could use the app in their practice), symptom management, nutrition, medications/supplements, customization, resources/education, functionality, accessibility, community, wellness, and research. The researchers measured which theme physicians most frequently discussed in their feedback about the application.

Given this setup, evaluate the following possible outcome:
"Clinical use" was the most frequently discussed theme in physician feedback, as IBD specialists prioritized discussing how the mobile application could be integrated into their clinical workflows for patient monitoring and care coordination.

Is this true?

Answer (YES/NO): YES